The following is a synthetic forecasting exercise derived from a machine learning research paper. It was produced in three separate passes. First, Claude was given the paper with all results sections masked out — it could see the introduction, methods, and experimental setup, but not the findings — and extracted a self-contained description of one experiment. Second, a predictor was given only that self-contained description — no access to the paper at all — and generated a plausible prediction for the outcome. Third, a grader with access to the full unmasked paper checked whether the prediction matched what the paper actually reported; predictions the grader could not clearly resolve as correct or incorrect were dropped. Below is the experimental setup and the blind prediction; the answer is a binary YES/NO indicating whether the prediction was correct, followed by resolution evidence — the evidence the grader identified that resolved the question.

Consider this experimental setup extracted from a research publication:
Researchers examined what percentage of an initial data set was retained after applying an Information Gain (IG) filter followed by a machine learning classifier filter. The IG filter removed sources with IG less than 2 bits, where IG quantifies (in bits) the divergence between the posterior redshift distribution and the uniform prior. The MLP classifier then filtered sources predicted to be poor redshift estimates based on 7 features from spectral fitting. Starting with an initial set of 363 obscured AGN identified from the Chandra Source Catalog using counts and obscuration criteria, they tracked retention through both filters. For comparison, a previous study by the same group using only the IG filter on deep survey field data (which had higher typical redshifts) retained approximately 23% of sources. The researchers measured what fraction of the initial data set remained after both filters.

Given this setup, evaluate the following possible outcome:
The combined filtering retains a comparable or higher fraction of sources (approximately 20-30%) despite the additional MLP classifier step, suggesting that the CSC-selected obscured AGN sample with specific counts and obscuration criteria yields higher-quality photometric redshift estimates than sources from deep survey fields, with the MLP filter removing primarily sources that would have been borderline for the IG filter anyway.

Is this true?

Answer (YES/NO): NO